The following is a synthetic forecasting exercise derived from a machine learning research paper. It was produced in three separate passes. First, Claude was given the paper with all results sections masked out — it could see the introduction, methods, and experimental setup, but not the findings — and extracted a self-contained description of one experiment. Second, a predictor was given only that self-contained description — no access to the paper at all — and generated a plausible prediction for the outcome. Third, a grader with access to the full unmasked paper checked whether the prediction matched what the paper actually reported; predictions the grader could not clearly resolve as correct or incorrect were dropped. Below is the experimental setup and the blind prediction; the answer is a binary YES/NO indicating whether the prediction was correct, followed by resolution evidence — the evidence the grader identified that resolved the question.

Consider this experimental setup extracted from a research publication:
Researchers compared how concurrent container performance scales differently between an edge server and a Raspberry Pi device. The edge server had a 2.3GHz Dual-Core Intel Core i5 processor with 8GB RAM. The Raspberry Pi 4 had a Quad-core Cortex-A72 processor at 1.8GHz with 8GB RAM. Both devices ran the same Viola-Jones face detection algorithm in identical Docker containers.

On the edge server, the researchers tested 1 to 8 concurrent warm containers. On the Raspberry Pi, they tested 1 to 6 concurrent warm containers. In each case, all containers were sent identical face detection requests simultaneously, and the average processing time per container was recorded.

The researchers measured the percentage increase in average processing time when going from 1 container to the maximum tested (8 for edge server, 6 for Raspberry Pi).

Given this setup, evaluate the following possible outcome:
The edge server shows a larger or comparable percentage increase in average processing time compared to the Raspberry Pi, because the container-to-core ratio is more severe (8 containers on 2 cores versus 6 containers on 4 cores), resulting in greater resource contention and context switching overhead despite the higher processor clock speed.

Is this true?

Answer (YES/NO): YES